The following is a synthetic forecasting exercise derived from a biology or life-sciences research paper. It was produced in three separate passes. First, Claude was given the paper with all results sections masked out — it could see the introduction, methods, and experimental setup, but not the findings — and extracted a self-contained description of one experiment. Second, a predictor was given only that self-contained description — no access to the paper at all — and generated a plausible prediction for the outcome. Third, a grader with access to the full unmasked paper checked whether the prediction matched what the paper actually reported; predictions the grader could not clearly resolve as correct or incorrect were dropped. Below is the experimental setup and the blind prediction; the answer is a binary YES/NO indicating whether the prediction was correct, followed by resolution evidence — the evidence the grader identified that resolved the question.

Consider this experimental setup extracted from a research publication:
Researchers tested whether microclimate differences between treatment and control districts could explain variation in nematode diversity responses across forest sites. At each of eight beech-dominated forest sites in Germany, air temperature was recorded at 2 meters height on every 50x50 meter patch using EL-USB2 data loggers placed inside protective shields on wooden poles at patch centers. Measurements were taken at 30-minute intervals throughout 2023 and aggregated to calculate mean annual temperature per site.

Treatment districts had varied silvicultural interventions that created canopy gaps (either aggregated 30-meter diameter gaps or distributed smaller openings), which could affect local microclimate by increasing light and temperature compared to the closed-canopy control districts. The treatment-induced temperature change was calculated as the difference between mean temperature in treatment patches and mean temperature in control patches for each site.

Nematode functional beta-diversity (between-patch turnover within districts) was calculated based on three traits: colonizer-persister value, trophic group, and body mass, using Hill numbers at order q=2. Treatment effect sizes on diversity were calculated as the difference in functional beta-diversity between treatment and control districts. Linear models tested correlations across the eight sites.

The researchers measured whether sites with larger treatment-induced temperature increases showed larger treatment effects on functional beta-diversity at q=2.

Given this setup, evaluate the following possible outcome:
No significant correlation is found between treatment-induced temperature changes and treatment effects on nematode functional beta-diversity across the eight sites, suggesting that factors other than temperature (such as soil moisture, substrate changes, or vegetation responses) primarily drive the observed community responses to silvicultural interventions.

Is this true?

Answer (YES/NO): YES